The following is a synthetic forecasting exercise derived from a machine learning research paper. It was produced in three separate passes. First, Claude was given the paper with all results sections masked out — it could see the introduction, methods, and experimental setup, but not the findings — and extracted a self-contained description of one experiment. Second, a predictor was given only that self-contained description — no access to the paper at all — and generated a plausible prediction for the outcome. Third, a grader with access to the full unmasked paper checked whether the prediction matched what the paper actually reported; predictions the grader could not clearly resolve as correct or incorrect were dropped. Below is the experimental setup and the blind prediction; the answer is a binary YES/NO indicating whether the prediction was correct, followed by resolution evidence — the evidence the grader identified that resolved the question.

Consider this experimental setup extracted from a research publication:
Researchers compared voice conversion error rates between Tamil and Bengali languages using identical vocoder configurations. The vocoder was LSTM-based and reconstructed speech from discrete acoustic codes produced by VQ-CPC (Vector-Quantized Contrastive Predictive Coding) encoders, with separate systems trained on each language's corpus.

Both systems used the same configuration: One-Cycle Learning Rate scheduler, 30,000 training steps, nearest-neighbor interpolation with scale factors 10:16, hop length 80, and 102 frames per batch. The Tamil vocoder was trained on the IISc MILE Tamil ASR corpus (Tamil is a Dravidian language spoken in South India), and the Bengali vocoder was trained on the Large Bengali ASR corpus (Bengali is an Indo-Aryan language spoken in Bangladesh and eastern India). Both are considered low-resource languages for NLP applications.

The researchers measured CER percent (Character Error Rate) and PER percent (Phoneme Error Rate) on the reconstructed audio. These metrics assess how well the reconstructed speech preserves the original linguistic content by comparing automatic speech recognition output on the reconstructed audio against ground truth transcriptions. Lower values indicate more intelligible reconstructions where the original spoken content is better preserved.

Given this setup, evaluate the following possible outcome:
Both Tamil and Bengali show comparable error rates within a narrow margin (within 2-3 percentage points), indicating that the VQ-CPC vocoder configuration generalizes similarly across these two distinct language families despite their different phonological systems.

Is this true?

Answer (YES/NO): NO